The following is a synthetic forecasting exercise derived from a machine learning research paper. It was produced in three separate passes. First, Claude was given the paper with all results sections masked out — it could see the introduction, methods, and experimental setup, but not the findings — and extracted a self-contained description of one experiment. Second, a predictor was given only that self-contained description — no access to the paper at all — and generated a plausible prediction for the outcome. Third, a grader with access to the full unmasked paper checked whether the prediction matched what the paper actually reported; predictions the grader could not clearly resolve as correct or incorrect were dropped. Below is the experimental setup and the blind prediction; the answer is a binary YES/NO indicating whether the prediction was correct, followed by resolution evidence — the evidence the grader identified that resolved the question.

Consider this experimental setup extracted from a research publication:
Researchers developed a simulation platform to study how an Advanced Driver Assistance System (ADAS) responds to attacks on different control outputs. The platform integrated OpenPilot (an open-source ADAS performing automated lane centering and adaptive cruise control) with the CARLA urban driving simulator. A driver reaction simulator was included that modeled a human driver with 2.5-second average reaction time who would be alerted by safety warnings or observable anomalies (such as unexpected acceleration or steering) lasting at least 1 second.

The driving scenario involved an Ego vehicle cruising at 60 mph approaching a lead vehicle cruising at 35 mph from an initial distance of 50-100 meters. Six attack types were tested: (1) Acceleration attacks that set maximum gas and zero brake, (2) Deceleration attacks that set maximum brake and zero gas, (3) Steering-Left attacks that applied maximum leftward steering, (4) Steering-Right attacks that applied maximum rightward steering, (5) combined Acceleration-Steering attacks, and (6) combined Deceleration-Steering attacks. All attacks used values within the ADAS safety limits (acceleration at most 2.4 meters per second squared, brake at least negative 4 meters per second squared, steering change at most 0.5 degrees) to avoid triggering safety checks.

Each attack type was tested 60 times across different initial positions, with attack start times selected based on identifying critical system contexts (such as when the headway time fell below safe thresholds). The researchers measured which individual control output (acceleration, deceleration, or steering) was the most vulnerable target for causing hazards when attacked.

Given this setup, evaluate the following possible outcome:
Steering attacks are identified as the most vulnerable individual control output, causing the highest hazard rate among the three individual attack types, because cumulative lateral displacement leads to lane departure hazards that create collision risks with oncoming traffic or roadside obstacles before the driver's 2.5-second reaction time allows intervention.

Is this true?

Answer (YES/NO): YES